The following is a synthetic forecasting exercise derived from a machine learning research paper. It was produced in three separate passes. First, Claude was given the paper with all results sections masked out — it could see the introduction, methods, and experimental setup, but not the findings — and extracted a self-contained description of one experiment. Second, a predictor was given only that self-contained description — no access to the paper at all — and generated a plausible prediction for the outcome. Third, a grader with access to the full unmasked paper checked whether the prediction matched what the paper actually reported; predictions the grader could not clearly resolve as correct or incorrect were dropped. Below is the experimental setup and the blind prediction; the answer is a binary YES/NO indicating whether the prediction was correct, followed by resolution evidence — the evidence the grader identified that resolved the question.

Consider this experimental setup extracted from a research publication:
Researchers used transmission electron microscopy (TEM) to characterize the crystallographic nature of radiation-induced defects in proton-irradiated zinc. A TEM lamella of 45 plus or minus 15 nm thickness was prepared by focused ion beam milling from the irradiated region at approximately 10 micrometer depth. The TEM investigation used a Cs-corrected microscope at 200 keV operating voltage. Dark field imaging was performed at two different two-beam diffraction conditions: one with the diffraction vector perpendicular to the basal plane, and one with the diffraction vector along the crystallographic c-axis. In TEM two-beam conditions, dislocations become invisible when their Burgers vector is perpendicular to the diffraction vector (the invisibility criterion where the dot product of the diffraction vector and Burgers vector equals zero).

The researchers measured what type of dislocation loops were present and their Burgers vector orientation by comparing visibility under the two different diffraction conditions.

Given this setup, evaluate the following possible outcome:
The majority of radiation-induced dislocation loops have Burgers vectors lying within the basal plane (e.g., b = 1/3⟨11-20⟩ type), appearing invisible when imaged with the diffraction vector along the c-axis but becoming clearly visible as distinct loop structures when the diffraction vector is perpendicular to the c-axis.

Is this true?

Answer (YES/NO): NO